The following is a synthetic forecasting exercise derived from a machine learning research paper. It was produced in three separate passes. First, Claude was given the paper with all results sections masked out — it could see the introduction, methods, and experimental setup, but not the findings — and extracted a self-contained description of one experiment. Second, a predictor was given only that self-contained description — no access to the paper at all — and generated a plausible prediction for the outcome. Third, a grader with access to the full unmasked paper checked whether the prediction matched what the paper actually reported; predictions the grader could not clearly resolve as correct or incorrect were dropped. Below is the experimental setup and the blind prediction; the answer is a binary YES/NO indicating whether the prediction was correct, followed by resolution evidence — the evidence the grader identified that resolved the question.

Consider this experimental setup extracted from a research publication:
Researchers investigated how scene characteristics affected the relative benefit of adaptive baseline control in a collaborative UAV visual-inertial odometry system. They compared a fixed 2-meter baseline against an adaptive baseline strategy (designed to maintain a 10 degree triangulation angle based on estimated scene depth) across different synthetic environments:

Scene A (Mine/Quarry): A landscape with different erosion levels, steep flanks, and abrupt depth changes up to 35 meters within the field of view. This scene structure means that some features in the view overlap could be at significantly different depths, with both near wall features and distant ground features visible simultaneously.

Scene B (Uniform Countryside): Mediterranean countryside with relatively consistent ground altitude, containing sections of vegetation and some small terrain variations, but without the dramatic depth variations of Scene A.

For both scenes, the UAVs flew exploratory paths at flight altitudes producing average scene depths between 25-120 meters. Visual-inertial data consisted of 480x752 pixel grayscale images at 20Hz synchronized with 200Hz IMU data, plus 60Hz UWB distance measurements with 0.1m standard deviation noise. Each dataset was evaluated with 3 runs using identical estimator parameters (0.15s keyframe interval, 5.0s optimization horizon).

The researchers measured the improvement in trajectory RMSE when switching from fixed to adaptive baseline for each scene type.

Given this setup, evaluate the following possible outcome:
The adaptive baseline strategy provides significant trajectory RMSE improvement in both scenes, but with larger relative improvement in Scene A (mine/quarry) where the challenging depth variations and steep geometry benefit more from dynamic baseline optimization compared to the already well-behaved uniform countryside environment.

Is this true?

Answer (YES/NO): NO